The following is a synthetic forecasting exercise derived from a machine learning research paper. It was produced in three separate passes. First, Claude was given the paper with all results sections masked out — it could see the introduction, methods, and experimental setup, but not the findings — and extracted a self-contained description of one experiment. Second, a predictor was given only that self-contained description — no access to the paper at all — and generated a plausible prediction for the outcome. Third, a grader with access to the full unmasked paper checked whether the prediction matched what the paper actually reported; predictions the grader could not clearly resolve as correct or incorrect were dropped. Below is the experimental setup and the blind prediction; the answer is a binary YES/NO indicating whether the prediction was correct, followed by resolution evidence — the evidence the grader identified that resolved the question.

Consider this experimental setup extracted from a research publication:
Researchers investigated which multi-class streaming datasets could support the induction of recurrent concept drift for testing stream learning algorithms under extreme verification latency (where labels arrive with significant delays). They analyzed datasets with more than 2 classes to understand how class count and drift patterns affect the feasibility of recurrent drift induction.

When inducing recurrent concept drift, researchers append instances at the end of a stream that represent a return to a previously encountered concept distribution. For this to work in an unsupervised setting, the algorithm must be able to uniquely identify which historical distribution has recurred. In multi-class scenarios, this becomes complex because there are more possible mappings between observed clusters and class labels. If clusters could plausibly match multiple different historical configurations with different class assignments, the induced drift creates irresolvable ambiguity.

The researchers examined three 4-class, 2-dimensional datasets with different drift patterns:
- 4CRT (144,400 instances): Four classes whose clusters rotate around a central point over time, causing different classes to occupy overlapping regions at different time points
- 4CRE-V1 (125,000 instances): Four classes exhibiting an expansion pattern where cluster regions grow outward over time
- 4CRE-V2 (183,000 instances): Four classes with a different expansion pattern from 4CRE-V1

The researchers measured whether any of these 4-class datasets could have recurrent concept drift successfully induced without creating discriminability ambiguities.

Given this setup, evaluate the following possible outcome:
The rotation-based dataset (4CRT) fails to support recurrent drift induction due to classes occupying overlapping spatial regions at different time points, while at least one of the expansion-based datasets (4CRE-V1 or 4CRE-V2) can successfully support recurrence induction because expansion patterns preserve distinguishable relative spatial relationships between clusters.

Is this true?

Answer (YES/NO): NO